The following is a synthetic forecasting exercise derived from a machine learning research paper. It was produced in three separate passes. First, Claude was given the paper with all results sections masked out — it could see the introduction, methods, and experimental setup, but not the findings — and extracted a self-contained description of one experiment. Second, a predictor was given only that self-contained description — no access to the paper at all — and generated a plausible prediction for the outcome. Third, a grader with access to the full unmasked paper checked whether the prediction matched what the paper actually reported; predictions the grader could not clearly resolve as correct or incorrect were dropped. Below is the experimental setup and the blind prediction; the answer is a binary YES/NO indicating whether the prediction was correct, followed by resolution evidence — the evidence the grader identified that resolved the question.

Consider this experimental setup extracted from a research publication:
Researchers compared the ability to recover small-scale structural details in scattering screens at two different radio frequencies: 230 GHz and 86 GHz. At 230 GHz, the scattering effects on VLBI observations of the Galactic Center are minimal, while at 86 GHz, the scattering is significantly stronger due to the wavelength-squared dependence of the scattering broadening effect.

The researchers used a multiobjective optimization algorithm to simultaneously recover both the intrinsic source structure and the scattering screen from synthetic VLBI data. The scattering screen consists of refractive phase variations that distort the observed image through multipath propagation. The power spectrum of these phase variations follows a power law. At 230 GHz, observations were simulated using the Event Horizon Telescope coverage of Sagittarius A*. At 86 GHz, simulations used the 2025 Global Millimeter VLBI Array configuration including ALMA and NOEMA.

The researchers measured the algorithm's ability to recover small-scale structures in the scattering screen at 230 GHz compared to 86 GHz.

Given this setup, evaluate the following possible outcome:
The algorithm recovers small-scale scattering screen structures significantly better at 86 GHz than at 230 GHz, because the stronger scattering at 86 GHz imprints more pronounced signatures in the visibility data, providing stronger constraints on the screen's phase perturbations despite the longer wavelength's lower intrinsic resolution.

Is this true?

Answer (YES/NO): YES